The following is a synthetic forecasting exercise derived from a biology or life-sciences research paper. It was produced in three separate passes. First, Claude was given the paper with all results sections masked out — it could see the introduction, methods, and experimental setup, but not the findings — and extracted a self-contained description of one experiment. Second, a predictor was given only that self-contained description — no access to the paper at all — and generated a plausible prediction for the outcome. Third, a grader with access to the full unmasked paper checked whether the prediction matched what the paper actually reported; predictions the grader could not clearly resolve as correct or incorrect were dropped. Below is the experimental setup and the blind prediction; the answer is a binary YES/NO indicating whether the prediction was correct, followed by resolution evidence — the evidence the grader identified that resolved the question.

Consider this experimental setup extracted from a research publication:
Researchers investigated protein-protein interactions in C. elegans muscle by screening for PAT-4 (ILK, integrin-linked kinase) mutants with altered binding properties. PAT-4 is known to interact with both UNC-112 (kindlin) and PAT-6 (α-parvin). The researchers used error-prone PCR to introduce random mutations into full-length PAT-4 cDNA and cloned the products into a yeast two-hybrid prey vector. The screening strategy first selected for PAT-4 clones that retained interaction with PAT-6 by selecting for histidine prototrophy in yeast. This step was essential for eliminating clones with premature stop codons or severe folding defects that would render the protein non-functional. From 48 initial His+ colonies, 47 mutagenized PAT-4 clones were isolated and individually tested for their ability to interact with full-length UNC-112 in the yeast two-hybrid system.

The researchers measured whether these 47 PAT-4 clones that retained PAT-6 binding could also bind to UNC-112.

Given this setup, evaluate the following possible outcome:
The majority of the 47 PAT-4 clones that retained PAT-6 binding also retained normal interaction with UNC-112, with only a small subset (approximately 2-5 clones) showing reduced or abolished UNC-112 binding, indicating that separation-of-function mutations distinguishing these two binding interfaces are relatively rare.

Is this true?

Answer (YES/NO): NO